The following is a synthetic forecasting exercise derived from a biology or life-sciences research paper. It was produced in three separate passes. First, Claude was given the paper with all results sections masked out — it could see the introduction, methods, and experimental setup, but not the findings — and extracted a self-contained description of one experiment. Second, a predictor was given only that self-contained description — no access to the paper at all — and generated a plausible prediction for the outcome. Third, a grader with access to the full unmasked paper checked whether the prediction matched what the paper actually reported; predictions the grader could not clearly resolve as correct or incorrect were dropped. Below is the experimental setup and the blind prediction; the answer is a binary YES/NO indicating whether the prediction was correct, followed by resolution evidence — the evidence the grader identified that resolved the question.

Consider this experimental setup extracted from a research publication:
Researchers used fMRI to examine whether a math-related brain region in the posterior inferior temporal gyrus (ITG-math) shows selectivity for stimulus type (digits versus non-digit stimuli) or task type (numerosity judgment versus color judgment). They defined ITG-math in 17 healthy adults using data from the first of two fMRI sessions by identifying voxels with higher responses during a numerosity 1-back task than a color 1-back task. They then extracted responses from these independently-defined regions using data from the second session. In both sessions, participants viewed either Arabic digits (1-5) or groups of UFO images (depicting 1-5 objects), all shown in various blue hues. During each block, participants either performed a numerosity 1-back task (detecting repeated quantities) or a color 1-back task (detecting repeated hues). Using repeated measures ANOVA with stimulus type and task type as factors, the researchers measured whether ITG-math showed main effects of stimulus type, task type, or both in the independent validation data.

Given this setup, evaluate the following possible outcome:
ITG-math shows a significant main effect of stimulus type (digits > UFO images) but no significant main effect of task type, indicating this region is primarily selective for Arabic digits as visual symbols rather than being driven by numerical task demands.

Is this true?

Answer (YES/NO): NO